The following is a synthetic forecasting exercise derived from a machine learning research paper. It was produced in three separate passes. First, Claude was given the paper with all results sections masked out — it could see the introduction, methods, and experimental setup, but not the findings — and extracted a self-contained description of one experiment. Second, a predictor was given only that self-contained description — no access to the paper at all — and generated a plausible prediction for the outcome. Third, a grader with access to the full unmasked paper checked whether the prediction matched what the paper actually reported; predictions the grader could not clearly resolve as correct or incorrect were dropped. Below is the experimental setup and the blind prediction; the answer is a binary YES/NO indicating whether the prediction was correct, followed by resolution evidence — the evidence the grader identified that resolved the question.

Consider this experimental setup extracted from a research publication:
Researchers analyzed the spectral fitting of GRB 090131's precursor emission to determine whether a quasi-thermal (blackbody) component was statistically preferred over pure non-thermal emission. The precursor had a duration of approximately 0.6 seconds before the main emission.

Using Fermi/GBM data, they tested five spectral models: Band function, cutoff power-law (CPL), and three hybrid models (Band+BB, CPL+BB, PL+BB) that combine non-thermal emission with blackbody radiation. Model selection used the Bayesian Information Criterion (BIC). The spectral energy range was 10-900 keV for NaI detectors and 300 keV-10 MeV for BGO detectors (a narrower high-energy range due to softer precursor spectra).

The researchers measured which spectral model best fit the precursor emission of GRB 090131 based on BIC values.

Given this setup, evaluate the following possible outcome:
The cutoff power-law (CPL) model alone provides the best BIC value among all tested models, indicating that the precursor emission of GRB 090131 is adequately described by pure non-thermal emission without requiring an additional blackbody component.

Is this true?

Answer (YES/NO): NO